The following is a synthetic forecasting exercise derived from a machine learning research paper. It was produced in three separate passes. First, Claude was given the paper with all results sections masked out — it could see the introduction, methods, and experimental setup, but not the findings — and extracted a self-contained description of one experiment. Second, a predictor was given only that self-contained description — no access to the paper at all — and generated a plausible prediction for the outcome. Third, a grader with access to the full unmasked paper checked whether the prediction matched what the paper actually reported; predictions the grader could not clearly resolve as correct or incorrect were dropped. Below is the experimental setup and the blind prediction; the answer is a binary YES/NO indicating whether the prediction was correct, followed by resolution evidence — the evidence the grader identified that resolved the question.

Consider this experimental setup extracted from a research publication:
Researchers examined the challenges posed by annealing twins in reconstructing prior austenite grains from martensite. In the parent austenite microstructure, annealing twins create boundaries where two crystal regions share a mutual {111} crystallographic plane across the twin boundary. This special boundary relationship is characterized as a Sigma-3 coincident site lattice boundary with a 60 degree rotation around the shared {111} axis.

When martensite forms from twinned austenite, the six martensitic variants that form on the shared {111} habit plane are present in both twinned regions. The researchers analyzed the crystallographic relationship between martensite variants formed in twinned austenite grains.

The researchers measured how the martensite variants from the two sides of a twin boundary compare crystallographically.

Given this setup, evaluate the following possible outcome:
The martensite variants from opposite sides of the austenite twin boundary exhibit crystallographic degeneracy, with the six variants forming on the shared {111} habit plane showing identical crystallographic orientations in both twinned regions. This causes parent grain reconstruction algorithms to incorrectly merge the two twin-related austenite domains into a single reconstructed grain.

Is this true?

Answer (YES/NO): NO